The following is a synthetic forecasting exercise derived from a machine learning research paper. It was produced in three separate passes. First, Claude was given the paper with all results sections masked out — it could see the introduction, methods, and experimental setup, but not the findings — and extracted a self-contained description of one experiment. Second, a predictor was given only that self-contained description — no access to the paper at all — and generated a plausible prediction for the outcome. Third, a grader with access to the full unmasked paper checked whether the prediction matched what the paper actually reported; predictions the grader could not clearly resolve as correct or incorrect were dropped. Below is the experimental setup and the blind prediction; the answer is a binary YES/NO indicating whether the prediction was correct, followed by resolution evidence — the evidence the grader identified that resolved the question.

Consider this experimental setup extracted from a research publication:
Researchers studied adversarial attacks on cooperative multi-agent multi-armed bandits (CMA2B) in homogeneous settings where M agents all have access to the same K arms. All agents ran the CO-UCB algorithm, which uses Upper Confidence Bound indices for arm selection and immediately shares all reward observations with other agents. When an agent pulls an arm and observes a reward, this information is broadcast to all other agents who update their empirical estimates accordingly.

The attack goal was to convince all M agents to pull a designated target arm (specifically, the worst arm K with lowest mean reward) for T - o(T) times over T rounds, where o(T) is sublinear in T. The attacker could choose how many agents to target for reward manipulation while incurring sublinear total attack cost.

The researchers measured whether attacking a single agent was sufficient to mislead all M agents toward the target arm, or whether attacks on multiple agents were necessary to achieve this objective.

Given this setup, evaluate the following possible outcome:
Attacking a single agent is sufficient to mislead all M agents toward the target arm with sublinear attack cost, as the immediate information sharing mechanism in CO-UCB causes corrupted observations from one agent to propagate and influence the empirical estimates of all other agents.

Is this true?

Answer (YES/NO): YES